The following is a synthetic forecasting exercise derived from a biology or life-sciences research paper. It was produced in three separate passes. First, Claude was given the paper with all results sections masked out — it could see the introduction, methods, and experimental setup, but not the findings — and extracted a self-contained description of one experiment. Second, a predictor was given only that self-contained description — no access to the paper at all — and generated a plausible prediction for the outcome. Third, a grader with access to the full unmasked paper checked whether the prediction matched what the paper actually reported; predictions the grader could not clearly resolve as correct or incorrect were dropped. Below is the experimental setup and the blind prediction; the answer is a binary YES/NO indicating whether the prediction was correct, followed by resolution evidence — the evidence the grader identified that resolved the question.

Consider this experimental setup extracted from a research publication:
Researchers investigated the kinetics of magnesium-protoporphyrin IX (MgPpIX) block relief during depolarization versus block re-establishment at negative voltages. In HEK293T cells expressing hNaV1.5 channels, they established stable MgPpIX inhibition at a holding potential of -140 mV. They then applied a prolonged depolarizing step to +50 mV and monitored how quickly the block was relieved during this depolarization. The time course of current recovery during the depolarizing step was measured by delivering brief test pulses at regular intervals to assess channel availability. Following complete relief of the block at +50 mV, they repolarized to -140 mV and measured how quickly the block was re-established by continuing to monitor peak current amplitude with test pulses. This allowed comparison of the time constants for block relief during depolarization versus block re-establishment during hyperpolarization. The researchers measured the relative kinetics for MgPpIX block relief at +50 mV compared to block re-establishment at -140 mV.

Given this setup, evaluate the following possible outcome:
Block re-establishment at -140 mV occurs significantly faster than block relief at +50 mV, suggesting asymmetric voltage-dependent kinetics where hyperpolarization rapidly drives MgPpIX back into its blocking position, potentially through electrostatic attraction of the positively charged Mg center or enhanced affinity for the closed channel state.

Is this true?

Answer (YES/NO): NO